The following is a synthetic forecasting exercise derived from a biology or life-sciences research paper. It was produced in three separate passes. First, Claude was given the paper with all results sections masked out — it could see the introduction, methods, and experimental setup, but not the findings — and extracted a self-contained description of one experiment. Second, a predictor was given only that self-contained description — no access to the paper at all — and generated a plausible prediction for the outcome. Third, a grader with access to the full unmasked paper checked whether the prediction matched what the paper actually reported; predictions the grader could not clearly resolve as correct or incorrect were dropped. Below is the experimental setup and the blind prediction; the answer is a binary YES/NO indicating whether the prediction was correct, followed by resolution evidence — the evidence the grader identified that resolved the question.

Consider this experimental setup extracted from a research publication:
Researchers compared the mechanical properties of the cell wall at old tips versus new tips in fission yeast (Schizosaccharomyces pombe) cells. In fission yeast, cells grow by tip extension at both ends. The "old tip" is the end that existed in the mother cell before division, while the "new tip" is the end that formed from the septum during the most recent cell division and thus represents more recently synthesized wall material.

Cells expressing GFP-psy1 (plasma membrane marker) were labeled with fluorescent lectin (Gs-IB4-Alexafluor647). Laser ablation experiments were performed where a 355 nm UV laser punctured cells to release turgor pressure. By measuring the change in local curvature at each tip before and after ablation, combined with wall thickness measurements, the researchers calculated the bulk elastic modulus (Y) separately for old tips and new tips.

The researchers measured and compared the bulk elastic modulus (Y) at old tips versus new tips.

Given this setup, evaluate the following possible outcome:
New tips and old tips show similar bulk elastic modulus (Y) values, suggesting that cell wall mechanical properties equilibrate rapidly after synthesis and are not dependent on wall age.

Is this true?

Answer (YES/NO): NO